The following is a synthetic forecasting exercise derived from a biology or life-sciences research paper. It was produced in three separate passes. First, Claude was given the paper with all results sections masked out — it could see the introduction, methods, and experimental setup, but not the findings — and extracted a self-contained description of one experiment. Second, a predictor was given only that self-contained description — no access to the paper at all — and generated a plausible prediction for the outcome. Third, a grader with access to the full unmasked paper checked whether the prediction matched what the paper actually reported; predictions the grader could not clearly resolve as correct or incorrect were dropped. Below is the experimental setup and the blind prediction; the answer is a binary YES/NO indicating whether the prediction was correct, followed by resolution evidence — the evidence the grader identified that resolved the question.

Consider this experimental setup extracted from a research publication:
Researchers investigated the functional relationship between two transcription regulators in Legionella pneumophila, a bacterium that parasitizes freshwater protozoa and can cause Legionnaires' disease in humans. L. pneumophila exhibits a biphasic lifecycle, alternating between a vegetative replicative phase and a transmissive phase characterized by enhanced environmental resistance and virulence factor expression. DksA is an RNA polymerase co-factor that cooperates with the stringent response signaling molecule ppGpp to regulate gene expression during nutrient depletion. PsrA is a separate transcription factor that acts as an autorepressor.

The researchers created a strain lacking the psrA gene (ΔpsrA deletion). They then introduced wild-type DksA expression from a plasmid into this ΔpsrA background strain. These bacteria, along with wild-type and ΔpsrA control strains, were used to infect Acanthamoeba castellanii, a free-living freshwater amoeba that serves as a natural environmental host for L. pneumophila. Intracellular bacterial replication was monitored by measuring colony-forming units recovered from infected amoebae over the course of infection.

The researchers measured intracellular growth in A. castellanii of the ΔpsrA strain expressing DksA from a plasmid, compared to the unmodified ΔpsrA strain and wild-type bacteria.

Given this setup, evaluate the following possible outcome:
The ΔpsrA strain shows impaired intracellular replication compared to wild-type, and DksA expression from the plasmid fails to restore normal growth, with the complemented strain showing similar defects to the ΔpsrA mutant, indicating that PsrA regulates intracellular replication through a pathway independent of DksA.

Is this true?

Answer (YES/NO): NO